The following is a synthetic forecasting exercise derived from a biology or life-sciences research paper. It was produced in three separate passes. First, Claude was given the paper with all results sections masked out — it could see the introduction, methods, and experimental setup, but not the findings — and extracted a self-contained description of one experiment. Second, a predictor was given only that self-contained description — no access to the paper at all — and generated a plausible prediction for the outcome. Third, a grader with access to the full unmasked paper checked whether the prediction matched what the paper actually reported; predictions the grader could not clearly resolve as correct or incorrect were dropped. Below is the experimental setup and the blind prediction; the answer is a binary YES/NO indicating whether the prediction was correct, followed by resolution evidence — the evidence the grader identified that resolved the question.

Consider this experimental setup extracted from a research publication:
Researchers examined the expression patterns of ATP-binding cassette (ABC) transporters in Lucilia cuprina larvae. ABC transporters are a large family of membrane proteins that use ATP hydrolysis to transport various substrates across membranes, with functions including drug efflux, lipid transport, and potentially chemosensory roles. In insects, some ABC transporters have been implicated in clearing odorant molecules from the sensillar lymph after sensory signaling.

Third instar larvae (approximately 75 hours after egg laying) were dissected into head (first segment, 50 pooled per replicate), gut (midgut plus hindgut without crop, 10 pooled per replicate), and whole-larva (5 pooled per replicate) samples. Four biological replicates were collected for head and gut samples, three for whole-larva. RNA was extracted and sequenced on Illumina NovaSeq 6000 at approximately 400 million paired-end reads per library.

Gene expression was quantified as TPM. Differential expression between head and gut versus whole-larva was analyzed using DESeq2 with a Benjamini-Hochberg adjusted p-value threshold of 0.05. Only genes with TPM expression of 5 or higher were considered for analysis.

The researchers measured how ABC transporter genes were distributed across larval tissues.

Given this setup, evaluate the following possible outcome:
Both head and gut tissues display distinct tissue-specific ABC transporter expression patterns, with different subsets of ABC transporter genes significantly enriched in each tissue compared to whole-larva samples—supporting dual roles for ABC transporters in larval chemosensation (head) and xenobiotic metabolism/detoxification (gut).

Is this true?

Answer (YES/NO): NO